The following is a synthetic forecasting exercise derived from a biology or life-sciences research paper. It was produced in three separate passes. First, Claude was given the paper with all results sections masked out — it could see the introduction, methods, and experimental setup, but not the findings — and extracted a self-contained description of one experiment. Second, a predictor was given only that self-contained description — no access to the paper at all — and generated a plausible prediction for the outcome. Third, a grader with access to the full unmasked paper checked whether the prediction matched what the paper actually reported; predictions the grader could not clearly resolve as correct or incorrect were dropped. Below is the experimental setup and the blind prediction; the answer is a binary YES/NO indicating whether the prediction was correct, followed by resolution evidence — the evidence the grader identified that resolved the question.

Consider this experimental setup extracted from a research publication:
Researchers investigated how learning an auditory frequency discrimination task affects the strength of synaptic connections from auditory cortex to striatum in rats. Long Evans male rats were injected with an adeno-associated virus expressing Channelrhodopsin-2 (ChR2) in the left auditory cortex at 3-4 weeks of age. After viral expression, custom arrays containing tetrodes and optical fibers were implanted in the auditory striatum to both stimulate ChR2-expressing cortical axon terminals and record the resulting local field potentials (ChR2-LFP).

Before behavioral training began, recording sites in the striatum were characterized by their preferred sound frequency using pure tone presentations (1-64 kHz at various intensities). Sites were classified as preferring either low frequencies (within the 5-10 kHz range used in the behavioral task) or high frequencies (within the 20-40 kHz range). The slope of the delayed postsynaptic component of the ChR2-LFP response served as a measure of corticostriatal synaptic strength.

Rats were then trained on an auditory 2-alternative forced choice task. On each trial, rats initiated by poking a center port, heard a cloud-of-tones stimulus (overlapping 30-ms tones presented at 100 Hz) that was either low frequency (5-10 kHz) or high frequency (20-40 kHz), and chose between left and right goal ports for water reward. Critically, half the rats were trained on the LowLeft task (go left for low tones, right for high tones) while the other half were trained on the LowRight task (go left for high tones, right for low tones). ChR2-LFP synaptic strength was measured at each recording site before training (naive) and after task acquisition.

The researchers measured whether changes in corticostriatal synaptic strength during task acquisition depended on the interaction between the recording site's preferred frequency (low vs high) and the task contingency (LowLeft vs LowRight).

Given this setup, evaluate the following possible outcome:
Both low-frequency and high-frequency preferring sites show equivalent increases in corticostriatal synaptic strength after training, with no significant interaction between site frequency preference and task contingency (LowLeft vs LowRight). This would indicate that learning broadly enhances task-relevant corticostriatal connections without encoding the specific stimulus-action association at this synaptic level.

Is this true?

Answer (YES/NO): NO